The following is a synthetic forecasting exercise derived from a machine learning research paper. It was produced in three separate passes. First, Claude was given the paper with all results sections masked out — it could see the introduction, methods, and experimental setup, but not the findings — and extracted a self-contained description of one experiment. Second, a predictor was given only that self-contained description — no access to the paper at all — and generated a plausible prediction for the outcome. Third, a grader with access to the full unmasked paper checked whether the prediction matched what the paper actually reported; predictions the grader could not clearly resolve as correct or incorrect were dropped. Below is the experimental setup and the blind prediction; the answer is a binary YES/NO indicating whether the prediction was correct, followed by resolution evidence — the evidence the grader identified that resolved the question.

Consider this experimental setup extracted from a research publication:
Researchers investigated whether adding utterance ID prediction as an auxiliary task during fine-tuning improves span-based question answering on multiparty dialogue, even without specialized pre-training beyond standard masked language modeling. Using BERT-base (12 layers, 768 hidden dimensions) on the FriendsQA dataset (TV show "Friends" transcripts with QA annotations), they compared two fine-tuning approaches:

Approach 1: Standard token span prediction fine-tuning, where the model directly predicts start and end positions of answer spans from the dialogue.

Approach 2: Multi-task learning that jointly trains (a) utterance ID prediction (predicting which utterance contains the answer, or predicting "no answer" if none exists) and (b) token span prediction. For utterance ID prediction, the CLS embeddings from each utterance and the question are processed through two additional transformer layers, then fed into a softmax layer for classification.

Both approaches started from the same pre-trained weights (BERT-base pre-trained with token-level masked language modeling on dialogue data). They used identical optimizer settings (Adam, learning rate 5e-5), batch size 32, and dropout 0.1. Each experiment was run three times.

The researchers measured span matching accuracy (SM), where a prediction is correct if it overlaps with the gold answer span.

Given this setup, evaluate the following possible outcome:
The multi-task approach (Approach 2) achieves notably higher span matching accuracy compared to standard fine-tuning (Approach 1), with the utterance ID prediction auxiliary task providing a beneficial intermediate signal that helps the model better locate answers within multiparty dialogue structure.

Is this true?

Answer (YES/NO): NO